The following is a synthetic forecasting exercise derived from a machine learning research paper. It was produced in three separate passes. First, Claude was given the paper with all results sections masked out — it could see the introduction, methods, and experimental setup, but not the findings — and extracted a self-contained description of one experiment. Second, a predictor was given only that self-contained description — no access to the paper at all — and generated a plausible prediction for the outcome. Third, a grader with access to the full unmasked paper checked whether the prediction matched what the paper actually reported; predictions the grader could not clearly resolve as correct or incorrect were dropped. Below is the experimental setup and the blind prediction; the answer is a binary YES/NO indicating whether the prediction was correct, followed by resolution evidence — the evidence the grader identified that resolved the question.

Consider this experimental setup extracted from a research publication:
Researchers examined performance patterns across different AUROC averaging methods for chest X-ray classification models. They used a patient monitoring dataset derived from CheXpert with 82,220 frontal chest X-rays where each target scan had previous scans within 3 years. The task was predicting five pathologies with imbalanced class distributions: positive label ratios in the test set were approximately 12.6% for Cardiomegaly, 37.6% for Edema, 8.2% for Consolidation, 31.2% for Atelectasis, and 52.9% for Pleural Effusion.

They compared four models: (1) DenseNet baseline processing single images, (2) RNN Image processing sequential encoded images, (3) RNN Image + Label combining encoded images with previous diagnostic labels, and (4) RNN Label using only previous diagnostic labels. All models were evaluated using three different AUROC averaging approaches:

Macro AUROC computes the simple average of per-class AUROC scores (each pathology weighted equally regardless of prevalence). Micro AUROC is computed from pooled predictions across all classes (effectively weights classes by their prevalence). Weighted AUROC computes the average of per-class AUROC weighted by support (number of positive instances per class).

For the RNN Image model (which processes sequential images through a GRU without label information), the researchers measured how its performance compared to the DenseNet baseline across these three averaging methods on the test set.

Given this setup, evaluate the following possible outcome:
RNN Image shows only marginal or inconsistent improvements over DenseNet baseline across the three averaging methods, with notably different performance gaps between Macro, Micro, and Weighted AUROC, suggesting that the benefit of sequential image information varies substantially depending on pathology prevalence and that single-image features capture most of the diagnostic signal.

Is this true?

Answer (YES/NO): NO